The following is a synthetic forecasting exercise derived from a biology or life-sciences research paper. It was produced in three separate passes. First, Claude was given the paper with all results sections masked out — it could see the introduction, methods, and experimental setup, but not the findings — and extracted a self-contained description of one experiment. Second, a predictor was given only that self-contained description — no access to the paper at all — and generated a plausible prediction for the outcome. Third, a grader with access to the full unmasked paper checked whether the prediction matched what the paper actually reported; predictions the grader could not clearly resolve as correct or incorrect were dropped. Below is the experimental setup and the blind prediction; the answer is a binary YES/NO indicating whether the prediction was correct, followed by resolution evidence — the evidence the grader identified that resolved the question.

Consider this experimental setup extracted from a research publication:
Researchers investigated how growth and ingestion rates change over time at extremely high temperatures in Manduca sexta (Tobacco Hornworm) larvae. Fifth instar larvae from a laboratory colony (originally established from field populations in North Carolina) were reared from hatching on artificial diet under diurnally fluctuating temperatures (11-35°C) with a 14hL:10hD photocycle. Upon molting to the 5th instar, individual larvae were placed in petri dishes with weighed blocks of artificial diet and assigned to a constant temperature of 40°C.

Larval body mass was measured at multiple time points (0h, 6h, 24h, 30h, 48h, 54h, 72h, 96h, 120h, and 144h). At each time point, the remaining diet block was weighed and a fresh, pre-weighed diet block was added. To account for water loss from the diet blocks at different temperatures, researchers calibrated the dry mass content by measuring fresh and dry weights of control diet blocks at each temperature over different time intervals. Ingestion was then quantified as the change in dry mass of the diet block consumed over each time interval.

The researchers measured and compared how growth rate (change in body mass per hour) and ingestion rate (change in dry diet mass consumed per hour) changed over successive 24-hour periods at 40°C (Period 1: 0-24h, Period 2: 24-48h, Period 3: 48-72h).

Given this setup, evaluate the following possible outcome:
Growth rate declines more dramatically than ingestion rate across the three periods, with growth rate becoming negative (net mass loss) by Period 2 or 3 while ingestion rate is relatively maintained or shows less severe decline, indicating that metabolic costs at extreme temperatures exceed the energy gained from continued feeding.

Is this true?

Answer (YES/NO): YES